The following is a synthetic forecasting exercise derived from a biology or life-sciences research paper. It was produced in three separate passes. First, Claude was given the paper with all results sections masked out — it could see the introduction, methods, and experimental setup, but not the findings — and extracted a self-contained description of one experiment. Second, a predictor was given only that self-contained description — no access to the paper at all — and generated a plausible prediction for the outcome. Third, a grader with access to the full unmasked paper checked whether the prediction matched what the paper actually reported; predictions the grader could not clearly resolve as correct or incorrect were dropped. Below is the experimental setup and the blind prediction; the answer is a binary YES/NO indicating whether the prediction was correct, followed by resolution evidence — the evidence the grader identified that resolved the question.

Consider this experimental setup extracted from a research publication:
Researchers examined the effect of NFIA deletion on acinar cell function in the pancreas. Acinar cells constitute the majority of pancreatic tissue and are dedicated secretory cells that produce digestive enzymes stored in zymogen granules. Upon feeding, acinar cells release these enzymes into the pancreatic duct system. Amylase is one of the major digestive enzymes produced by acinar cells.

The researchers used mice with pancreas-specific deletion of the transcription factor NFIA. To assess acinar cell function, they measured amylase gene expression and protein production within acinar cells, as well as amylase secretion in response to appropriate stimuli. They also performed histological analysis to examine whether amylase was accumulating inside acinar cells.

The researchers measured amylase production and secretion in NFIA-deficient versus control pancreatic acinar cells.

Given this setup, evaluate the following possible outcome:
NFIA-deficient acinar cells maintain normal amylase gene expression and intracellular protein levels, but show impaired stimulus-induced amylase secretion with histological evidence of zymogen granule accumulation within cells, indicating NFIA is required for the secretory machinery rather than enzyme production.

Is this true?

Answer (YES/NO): NO